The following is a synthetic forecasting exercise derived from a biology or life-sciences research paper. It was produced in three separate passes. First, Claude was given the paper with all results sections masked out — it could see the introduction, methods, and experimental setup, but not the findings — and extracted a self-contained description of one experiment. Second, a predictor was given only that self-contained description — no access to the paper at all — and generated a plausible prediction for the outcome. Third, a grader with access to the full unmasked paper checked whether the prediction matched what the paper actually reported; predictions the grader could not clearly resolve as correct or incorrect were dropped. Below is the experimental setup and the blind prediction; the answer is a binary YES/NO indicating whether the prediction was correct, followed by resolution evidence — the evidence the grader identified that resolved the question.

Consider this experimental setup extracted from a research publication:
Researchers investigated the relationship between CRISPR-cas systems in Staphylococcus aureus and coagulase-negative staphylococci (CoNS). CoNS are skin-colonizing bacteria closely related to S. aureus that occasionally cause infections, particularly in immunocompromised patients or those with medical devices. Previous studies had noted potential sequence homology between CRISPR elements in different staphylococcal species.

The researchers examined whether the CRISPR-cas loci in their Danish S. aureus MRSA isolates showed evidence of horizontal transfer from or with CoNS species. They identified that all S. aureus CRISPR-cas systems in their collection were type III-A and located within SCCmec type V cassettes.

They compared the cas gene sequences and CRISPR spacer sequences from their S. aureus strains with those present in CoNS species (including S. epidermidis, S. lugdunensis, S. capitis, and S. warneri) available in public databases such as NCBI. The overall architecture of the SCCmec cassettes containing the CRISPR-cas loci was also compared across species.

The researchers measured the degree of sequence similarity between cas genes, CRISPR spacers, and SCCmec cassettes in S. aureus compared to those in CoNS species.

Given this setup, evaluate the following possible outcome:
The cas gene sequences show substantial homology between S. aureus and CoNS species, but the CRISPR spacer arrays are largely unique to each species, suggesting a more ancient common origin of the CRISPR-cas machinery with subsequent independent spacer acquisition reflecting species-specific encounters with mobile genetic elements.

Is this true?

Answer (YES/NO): NO